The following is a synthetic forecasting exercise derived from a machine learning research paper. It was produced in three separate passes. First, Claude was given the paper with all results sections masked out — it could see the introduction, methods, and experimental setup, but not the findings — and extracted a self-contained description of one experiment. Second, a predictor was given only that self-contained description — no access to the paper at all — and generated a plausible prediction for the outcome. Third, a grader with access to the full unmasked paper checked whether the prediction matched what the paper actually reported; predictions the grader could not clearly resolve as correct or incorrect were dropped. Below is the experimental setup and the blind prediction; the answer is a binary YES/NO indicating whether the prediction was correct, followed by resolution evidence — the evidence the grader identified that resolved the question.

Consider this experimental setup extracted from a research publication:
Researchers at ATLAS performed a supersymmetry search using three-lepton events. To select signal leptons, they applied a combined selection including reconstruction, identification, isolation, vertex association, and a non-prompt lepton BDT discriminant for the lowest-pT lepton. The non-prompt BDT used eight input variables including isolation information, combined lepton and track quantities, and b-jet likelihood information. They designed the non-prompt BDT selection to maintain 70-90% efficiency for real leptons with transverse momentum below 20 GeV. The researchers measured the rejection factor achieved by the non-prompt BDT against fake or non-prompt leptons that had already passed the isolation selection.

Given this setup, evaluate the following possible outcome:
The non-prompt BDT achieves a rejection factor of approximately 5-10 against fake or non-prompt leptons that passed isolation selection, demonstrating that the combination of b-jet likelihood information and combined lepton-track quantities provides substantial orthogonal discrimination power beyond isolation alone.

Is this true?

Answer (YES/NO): NO